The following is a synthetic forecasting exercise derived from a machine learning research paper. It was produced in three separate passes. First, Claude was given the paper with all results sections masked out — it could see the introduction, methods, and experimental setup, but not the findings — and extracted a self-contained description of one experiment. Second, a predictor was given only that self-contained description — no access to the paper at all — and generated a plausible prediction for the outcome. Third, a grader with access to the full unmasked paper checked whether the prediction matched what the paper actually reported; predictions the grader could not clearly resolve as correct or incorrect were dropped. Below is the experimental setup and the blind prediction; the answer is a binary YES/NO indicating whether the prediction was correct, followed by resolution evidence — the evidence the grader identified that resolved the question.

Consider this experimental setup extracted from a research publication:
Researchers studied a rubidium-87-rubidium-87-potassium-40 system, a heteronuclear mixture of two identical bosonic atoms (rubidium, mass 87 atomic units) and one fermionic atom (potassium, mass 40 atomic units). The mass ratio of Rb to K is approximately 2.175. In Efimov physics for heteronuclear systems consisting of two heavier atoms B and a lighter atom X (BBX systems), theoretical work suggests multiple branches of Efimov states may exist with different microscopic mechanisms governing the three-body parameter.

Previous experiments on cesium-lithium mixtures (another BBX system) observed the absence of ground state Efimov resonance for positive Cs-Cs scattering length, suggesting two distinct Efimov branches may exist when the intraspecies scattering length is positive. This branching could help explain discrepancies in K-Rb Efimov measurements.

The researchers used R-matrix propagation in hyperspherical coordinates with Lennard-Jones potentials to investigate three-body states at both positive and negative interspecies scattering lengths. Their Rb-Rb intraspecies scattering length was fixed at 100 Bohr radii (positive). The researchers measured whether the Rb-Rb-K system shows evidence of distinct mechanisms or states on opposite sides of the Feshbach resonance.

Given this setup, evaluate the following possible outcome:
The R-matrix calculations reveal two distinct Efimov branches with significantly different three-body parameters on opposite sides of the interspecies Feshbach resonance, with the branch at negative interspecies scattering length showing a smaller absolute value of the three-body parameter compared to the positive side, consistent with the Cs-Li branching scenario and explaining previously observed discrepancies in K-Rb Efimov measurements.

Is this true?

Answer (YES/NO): NO